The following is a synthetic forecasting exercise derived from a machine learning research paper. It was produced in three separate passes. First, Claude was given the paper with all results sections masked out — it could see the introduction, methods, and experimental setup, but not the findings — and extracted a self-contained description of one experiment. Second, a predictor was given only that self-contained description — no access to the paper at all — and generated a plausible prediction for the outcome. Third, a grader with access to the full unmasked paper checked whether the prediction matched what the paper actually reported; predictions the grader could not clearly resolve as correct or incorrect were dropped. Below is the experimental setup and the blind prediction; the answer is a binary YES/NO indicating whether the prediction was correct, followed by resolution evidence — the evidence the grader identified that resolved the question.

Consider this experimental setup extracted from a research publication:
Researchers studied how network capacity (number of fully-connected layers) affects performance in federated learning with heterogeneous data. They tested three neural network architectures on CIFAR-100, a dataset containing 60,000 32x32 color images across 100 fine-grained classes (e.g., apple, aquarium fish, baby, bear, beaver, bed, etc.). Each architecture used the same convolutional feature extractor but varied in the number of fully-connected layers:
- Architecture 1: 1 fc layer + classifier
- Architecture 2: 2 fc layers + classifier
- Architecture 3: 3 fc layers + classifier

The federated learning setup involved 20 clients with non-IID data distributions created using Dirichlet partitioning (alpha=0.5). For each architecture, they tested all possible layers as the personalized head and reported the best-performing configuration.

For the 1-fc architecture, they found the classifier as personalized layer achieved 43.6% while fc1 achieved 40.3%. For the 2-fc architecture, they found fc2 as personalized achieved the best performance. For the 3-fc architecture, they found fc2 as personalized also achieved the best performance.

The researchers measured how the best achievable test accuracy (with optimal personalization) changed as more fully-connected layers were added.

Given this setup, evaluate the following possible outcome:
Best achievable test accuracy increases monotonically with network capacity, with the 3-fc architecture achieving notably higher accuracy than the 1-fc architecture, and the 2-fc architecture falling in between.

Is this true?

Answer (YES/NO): NO